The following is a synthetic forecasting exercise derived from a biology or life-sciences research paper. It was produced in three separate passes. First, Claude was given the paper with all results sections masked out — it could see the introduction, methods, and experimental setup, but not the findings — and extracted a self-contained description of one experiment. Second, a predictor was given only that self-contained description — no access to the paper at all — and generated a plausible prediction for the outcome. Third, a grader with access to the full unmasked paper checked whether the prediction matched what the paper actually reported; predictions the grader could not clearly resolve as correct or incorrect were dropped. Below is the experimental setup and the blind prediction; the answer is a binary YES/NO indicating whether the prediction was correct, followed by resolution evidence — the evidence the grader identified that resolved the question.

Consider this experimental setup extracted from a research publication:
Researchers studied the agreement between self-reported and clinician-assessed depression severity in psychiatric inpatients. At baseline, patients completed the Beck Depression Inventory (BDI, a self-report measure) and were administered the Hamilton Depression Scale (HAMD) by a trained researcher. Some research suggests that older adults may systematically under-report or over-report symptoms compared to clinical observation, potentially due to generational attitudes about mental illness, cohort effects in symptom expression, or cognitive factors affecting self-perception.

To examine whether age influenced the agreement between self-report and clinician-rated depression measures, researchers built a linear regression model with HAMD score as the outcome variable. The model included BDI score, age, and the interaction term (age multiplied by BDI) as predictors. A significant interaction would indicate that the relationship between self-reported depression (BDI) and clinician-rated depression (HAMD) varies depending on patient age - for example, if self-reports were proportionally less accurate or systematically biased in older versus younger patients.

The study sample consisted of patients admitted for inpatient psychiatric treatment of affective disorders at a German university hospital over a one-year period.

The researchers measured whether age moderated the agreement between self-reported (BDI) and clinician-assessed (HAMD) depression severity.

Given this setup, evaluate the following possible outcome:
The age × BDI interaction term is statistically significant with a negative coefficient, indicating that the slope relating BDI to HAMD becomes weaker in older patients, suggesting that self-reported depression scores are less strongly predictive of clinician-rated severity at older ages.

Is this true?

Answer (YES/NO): NO